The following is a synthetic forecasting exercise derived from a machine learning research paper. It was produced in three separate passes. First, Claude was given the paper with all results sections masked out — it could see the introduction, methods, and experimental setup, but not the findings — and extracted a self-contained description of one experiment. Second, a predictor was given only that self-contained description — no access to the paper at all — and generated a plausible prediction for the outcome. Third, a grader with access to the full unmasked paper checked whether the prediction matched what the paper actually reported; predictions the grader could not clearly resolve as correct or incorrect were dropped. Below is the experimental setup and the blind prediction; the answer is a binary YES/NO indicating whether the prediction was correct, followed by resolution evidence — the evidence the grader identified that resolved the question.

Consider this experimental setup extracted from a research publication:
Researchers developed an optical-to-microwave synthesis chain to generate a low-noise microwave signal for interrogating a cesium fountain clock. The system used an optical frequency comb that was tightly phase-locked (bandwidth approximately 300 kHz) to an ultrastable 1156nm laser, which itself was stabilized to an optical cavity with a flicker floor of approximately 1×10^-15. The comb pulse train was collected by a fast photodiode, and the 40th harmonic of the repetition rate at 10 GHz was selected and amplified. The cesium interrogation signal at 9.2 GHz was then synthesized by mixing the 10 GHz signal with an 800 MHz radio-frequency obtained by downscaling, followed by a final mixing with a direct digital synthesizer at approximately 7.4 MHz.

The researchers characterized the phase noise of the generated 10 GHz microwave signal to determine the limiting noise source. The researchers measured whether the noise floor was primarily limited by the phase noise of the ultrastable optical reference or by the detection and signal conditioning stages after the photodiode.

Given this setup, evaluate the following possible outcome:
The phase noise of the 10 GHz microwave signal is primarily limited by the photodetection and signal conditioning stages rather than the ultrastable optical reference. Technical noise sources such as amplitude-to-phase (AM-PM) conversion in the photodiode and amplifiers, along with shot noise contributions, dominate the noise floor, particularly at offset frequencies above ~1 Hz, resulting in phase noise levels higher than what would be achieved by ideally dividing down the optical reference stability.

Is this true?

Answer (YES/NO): YES